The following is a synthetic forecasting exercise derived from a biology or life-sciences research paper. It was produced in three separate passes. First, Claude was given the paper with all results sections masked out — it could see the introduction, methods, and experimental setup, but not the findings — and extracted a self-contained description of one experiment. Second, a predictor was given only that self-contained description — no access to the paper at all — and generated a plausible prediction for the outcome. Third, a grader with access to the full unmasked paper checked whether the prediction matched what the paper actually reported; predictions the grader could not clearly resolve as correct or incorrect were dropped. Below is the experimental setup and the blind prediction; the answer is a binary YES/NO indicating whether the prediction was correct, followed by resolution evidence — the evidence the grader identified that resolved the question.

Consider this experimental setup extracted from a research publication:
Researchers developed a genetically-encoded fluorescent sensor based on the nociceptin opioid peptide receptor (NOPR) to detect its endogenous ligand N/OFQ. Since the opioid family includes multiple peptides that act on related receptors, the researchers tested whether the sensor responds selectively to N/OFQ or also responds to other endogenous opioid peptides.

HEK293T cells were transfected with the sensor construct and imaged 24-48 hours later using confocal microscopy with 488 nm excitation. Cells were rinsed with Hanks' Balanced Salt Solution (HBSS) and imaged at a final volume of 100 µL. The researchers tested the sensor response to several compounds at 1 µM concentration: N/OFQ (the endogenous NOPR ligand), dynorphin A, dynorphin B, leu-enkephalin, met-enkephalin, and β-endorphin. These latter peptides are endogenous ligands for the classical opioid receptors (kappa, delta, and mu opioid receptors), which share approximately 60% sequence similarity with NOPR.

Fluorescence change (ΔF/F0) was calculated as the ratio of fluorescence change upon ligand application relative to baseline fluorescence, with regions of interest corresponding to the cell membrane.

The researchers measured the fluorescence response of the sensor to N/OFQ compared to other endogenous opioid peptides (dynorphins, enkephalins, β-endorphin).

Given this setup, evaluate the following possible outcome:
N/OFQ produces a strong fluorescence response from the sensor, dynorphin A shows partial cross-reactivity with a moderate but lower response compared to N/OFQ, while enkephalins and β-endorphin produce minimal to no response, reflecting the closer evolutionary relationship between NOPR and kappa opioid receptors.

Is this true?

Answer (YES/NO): NO